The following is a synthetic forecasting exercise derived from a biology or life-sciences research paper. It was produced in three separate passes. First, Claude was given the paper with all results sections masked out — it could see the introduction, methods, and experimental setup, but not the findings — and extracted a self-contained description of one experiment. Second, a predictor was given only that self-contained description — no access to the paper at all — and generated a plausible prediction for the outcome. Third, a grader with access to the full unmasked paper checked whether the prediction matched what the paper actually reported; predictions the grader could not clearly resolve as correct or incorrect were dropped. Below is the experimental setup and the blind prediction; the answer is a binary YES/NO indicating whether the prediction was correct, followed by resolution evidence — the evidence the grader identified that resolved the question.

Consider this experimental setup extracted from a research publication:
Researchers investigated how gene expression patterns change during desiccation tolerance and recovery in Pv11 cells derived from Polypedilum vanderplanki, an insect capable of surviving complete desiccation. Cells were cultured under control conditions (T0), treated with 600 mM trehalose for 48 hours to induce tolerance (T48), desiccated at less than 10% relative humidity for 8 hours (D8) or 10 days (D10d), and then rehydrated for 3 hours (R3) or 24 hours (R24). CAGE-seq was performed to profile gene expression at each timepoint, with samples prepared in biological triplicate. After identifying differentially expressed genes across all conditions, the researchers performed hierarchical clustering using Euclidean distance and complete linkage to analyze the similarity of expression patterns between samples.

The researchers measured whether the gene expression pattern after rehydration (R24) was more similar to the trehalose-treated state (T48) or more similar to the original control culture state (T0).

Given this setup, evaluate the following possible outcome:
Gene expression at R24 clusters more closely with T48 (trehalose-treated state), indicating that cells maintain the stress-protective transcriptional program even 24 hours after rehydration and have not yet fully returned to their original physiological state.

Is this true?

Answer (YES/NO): NO